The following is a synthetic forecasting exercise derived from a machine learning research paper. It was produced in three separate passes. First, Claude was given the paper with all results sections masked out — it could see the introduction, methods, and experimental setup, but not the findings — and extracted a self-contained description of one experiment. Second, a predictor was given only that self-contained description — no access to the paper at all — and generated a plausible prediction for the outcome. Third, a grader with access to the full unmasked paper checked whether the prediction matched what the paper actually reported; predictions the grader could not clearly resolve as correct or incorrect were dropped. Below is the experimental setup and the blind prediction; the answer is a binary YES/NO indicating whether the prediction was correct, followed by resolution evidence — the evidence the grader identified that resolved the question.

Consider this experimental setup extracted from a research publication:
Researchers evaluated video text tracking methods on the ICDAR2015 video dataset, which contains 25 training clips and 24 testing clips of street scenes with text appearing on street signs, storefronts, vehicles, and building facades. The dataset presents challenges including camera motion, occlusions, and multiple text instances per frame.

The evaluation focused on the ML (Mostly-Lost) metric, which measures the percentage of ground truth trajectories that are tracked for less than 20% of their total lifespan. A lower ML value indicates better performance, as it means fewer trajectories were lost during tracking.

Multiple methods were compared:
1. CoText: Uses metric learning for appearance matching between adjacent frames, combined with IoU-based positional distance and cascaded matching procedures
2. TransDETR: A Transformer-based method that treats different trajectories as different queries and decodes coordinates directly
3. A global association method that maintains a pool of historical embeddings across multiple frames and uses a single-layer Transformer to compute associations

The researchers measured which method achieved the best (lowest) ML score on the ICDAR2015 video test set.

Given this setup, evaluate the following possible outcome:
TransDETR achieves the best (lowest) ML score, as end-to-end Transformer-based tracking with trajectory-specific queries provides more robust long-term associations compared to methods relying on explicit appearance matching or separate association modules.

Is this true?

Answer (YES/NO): NO